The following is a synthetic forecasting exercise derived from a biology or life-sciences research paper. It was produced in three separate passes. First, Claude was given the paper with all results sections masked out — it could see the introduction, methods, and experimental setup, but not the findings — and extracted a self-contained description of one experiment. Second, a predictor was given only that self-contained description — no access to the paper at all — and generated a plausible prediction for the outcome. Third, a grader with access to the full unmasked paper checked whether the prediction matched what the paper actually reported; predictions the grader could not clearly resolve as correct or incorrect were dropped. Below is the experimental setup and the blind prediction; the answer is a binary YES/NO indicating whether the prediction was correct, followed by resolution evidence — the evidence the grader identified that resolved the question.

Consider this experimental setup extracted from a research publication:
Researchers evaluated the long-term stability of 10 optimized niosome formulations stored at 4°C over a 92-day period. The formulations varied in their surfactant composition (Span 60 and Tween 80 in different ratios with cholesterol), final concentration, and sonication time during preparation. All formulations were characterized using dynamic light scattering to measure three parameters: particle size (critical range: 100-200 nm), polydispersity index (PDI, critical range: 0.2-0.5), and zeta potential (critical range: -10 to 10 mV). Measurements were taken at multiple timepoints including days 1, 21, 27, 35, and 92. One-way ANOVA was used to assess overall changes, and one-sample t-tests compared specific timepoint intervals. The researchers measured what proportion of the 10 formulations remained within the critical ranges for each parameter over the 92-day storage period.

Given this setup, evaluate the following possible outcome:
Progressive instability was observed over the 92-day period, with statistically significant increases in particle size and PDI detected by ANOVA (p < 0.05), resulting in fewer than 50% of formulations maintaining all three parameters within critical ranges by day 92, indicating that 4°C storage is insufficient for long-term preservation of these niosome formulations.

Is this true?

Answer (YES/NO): NO